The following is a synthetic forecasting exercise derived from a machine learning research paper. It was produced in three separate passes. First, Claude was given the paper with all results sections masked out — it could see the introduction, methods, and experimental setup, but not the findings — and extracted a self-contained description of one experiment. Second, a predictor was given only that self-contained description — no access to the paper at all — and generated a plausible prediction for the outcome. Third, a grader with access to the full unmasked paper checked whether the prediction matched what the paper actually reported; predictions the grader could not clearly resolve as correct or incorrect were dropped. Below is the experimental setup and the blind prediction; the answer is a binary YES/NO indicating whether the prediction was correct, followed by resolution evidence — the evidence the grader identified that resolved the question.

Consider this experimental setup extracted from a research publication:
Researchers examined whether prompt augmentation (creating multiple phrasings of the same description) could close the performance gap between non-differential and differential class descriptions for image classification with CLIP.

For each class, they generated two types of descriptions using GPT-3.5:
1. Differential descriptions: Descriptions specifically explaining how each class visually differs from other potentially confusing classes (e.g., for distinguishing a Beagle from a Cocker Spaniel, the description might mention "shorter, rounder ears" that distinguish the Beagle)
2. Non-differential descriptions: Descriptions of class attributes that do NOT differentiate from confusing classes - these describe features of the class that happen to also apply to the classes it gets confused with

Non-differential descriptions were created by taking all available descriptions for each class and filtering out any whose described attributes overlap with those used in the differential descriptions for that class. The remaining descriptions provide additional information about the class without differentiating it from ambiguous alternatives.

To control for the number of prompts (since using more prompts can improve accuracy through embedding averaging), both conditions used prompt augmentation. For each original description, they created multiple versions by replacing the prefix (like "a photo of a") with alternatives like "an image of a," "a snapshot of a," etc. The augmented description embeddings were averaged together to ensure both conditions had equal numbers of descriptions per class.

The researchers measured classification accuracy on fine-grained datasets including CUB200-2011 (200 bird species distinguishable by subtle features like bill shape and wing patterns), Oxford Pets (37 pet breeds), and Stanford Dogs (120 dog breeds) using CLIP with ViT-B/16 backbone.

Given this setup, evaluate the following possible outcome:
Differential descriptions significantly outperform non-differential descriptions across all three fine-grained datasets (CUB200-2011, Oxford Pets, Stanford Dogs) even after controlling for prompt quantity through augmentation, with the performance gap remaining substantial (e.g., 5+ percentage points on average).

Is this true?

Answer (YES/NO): NO